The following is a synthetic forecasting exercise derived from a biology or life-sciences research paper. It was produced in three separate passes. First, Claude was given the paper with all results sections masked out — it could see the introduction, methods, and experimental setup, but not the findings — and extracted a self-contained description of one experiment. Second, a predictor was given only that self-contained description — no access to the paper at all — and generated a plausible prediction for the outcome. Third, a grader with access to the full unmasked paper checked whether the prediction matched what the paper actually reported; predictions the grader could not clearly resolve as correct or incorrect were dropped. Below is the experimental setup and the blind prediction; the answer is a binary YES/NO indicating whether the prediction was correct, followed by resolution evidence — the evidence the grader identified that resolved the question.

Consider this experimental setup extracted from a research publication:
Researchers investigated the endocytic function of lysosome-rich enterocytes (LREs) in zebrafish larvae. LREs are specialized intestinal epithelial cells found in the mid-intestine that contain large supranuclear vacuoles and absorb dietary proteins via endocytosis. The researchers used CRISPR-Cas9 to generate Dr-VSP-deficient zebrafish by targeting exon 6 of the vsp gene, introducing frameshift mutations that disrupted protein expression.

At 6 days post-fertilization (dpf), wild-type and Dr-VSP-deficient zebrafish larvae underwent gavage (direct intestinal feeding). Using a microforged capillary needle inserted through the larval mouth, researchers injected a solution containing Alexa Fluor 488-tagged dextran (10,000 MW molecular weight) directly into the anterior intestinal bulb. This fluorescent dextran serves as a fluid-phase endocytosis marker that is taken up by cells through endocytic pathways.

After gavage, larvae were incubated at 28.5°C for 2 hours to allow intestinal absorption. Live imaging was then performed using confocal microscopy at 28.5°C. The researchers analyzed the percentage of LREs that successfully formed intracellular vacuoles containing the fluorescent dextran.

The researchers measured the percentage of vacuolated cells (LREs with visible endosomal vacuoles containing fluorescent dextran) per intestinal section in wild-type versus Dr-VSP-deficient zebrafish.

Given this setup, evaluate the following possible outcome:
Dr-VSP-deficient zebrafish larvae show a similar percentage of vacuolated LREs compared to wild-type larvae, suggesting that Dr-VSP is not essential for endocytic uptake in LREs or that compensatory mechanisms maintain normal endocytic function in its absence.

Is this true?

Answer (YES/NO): NO